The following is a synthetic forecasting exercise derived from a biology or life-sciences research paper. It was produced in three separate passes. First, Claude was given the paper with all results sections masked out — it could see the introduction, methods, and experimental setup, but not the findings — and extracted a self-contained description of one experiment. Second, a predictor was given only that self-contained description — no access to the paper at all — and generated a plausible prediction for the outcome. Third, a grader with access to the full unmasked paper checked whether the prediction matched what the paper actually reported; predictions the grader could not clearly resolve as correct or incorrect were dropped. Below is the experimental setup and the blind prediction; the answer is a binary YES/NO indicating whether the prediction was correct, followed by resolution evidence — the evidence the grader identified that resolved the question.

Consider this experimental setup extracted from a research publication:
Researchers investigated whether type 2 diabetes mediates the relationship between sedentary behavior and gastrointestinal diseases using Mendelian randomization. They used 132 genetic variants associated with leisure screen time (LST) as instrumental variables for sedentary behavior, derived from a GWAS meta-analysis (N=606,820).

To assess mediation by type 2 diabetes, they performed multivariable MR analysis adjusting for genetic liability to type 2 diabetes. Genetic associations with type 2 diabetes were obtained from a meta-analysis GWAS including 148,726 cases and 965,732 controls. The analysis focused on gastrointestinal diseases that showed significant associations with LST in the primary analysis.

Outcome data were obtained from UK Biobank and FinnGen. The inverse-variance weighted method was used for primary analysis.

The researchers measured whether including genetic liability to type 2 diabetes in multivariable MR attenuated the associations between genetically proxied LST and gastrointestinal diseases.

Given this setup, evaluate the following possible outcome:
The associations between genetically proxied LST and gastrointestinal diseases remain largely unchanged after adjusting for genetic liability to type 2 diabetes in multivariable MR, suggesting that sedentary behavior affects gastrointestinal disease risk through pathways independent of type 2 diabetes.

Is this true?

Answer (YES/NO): NO